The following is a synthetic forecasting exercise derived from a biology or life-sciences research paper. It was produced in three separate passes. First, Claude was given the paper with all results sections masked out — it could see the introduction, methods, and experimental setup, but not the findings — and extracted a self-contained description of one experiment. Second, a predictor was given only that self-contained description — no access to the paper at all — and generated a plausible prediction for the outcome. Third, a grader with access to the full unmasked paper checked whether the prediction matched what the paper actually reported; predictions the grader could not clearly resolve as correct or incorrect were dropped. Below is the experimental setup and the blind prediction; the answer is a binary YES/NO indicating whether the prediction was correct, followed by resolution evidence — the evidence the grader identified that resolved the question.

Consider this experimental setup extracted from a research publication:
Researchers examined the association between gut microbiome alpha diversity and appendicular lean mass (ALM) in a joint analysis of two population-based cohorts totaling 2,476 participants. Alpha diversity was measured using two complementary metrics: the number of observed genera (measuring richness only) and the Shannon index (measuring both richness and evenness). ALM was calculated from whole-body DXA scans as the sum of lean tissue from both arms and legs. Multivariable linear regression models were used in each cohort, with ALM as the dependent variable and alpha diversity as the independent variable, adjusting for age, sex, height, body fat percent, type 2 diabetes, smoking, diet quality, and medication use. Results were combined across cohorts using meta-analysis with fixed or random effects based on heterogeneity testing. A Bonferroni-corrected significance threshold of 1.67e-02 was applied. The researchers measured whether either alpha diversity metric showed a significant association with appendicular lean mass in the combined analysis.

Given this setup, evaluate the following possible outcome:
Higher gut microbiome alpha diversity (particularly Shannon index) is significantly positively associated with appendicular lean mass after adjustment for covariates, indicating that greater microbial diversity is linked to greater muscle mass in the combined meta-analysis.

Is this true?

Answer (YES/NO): NO